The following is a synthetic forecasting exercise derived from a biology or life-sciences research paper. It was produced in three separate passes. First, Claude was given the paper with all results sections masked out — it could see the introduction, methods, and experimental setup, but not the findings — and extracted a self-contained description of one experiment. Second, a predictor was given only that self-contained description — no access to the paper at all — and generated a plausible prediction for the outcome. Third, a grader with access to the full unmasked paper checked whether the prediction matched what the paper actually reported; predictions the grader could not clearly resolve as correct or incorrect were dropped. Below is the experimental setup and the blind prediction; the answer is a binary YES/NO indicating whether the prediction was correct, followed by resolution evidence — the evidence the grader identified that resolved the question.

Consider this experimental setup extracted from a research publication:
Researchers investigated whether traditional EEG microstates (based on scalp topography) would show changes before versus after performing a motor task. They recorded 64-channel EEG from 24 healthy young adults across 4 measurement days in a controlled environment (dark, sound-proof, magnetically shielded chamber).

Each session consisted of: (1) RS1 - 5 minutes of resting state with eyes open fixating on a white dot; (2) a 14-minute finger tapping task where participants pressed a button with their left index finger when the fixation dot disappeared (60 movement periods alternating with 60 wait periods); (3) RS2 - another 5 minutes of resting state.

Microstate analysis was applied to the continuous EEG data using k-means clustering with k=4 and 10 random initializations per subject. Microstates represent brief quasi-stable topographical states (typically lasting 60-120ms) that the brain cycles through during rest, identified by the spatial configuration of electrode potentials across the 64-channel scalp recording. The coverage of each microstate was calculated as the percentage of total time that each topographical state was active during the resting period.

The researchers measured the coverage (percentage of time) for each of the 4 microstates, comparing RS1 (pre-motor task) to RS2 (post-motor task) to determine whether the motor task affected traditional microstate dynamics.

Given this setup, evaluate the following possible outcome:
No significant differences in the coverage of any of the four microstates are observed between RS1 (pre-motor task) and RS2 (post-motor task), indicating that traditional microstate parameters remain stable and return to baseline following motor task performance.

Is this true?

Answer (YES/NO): NO